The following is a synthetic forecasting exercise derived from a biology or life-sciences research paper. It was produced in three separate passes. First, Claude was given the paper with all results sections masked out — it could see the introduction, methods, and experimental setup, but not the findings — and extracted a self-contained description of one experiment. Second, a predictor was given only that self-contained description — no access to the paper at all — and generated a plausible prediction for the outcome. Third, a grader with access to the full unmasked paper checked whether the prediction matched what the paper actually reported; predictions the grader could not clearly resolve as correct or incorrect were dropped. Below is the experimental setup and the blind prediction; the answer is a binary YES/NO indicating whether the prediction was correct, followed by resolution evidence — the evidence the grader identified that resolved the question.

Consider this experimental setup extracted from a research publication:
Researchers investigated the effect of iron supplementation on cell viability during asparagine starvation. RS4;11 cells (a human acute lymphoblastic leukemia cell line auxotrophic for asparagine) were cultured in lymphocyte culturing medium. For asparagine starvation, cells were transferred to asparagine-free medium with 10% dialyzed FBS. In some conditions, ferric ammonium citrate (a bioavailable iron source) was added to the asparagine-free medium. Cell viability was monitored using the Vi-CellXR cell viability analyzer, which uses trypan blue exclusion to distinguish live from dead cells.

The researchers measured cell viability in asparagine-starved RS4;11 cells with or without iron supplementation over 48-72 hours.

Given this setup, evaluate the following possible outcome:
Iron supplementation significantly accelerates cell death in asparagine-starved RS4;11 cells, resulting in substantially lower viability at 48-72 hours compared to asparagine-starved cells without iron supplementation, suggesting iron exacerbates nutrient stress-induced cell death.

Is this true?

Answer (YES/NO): YES